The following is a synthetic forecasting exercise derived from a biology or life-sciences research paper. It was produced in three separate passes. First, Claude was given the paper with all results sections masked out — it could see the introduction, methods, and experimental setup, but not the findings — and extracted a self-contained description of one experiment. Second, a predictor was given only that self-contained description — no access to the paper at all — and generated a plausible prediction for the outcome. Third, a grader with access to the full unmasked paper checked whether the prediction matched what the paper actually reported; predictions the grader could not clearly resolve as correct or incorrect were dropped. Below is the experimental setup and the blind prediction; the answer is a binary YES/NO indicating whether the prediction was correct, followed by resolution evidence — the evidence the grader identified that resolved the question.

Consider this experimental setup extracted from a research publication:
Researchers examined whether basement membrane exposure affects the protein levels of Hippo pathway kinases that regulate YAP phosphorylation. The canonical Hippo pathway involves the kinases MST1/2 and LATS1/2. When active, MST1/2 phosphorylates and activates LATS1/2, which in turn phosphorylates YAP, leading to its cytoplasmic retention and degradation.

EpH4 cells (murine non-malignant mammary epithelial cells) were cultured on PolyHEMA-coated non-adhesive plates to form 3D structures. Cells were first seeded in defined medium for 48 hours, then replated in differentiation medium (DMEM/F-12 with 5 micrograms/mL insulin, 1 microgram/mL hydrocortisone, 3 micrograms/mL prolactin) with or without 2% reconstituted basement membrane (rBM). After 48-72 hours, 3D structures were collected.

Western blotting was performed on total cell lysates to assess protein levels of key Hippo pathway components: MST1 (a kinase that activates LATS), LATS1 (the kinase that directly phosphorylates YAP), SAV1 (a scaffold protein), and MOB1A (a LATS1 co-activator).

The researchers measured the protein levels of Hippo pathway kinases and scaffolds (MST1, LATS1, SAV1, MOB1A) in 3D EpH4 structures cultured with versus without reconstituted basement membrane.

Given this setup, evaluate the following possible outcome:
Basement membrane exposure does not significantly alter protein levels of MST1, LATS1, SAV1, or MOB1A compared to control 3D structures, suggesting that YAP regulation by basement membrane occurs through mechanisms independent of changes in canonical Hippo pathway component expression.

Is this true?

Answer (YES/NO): YES